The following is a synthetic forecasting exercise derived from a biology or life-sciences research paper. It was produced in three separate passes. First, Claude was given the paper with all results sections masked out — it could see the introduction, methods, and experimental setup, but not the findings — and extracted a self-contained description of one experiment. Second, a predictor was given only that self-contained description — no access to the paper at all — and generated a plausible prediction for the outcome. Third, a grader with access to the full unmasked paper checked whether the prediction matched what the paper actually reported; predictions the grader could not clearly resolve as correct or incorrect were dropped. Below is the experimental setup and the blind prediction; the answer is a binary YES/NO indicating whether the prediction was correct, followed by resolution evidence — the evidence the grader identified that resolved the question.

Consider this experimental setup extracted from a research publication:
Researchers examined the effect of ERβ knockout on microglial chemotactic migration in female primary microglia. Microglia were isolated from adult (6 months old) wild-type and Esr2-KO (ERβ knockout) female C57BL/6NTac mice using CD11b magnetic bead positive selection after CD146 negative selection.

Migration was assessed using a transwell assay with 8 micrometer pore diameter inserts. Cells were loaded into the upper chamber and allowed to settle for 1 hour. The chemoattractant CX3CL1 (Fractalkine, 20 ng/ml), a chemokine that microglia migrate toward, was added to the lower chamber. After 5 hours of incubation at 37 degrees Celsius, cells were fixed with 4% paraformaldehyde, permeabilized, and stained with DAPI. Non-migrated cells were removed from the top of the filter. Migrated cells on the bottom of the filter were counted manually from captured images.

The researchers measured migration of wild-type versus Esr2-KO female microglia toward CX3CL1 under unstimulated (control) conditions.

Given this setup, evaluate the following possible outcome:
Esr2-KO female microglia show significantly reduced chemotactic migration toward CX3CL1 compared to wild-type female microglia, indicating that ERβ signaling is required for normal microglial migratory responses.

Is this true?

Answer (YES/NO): YES